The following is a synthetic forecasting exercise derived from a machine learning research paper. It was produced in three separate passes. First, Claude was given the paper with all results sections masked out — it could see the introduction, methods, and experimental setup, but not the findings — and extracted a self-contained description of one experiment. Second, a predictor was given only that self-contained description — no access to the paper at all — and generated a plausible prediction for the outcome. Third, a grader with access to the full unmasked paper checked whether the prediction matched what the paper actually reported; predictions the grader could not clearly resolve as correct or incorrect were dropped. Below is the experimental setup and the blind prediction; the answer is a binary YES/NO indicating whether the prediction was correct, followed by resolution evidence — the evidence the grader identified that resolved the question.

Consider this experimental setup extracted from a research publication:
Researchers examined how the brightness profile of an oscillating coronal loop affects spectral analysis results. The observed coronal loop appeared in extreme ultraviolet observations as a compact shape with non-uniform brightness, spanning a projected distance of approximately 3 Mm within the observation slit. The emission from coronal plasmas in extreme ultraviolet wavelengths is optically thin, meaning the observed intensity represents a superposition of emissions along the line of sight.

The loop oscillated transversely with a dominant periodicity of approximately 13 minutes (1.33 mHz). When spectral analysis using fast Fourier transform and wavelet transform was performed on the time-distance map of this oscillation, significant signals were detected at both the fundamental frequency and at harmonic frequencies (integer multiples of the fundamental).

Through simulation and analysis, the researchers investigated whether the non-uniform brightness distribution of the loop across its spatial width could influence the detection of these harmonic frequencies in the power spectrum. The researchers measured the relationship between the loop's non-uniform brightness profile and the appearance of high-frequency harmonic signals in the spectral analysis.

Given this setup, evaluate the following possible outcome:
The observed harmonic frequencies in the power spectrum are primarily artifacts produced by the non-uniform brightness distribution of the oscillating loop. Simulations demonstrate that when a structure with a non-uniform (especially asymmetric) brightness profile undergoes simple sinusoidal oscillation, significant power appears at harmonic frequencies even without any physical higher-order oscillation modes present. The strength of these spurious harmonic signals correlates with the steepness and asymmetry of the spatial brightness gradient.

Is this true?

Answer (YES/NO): YES